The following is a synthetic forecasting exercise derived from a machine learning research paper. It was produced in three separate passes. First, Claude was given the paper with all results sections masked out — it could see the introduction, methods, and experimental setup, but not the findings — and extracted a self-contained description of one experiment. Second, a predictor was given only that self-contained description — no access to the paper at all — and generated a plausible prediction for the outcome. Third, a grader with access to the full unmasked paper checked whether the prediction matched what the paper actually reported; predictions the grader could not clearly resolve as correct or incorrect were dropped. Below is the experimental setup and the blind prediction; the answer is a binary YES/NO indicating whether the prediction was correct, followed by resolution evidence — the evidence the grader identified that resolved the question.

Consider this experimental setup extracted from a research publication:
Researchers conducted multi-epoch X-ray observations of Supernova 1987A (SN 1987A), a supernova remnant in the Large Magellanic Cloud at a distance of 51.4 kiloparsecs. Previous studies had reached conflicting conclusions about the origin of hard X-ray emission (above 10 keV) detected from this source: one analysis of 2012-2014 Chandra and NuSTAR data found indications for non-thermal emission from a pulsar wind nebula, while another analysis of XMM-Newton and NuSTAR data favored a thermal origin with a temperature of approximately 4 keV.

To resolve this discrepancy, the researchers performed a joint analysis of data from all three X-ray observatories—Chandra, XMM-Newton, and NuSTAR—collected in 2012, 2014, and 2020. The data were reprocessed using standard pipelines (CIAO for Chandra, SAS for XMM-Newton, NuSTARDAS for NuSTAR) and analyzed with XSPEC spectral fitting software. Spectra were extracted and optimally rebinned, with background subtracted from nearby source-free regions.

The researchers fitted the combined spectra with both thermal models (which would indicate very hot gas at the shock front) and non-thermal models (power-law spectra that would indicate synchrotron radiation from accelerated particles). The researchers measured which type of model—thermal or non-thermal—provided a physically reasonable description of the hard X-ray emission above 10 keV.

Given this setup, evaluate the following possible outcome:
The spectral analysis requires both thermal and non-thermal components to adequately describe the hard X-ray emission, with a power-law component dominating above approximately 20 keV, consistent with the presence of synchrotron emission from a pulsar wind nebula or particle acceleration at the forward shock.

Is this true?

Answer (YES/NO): NO